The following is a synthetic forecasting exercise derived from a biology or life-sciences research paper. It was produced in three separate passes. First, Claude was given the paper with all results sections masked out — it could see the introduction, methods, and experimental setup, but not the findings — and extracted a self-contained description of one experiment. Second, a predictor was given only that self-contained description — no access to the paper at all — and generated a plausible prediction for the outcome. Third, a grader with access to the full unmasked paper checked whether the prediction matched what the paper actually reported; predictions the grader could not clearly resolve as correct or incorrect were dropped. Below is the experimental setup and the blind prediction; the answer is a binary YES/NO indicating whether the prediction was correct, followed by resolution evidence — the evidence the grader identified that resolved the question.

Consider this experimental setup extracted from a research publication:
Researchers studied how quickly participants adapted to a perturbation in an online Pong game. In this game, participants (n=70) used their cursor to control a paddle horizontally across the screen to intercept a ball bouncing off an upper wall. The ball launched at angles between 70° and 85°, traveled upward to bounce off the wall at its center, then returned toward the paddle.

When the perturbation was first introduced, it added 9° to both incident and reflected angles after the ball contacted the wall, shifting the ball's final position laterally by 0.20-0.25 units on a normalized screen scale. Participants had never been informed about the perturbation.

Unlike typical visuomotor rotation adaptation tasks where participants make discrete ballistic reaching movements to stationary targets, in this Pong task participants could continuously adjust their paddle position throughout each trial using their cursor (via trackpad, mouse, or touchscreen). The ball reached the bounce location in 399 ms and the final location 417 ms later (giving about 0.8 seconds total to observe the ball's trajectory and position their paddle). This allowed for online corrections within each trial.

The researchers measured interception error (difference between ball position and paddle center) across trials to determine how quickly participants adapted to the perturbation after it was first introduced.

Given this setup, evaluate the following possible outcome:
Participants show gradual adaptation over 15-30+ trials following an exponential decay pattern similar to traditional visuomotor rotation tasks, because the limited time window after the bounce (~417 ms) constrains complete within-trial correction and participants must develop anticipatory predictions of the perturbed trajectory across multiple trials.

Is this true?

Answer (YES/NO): NO